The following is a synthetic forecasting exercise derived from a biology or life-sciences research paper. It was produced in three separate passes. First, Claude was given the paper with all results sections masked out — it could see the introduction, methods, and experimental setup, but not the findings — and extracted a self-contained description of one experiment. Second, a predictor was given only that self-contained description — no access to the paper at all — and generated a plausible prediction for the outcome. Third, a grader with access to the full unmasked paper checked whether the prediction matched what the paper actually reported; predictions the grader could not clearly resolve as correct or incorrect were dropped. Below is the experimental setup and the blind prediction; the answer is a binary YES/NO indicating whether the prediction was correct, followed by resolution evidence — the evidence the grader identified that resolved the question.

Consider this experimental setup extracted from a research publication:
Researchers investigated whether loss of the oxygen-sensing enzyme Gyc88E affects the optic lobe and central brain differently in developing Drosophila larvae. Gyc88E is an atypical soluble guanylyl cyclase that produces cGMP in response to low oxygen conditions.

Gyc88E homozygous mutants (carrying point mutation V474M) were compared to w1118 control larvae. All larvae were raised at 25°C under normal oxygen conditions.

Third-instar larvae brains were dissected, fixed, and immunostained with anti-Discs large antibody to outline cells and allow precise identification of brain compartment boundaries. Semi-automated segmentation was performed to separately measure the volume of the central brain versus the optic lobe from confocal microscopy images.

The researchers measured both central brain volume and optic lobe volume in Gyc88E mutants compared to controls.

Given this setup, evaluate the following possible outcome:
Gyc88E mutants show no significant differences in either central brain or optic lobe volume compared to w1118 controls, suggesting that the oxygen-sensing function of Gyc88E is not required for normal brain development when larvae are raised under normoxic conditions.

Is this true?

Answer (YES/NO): NO